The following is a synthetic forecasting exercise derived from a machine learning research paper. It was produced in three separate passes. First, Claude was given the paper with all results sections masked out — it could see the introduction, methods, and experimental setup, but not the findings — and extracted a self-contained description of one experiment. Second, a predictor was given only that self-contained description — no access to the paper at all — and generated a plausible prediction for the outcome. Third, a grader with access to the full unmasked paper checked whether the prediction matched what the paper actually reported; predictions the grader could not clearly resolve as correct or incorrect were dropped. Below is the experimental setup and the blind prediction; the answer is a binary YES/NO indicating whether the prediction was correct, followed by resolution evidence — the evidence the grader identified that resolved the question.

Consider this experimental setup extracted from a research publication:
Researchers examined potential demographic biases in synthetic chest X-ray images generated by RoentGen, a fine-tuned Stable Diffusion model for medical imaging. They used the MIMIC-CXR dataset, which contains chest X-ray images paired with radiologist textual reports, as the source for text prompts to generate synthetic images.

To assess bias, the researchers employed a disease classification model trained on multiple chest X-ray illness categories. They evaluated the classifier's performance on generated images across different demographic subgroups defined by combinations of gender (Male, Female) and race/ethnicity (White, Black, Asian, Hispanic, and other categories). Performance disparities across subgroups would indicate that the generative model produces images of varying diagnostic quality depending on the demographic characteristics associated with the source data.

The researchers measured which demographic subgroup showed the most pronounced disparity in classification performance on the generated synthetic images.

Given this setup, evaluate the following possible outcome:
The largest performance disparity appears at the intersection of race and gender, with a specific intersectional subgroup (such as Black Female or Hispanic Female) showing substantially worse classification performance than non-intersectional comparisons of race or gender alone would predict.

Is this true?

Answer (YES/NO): YES